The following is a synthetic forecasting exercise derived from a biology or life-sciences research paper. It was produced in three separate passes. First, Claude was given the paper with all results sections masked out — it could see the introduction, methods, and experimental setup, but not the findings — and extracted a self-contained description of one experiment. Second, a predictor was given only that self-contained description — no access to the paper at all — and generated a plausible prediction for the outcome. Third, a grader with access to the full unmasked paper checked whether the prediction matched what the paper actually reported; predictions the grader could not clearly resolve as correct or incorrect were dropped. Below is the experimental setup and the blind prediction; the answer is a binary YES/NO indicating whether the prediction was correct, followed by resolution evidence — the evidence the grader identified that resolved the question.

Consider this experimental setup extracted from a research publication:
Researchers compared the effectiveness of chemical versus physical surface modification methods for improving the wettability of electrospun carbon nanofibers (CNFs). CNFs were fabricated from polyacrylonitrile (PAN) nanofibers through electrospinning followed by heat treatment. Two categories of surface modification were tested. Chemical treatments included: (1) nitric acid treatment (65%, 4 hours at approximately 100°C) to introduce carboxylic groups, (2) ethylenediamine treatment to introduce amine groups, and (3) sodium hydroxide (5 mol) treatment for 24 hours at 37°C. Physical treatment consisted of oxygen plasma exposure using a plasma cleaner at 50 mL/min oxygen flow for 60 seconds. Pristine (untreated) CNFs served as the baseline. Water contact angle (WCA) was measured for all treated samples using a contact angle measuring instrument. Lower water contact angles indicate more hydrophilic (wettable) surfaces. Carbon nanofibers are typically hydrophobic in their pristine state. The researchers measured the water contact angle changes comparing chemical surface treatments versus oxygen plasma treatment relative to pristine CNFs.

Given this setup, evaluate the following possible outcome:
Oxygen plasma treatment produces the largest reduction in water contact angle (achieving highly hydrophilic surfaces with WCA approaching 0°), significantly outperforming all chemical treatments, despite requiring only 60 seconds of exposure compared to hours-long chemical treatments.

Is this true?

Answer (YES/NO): YES